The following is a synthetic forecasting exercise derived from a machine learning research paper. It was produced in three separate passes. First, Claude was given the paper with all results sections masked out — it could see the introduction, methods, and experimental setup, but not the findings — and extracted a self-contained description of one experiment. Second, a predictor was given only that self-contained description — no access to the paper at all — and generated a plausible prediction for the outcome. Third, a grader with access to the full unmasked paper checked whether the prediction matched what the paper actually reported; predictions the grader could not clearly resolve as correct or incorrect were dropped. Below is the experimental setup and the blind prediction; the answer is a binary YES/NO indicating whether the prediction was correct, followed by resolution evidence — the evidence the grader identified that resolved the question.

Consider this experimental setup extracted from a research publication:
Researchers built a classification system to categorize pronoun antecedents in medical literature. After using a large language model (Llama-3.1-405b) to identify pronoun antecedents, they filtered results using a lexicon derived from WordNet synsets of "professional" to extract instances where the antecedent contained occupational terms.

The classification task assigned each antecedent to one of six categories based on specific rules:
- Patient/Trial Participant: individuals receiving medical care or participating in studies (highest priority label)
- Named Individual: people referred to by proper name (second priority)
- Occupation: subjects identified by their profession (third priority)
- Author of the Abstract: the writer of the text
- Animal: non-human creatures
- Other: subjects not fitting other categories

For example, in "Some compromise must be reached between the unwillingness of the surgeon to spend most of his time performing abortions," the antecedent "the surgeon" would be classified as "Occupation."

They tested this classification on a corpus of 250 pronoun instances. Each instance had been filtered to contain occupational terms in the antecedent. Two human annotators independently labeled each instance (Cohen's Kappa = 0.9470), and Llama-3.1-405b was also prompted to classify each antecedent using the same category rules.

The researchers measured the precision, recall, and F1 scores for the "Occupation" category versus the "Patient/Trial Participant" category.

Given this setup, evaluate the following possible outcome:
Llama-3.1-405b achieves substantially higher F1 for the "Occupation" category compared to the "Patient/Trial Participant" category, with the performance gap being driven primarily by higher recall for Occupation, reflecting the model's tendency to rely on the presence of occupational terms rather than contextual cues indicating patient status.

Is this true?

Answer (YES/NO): NO